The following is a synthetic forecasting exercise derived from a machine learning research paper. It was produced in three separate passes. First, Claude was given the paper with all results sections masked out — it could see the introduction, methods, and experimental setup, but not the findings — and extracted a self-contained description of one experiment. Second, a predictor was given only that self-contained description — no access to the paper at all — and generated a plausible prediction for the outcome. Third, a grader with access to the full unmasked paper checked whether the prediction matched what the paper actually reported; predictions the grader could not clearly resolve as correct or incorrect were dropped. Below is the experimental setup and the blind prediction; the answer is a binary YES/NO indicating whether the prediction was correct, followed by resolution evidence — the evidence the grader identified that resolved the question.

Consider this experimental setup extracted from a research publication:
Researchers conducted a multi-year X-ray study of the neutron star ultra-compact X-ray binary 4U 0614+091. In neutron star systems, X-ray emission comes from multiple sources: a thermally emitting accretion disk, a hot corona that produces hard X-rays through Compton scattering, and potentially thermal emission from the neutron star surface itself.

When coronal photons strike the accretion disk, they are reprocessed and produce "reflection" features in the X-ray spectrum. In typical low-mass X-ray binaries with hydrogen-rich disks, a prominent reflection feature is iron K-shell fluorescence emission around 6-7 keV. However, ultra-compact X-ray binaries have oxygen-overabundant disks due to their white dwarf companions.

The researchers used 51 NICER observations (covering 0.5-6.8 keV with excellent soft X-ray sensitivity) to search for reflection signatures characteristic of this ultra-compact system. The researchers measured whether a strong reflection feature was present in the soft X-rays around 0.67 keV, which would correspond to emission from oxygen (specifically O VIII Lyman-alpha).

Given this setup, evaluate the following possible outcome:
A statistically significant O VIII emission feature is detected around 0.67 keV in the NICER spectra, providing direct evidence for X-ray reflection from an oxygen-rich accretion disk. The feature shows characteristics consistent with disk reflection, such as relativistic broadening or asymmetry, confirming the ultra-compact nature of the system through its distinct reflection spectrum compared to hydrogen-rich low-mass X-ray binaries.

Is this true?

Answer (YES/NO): YES